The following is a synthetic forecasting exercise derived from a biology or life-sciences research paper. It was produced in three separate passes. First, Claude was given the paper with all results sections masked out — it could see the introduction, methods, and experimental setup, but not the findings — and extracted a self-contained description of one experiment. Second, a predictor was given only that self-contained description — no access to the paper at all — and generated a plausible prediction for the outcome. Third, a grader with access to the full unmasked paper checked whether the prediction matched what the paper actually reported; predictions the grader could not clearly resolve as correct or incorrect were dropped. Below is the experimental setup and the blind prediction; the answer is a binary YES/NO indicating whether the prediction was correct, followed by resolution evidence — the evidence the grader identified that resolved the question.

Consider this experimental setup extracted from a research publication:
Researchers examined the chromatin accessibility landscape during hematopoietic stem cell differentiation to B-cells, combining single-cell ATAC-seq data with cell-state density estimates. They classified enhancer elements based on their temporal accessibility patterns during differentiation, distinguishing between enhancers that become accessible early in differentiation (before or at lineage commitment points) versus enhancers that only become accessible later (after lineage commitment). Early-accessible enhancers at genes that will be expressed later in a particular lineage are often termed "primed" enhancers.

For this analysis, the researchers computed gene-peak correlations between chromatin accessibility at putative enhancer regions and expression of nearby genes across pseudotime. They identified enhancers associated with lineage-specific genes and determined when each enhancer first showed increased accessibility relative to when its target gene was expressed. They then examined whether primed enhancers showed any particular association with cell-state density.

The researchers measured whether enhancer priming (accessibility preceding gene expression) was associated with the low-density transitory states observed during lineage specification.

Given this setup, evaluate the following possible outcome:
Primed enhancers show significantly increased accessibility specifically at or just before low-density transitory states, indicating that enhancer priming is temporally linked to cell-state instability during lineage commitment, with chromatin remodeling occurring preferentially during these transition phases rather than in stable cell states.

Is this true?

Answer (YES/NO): NO